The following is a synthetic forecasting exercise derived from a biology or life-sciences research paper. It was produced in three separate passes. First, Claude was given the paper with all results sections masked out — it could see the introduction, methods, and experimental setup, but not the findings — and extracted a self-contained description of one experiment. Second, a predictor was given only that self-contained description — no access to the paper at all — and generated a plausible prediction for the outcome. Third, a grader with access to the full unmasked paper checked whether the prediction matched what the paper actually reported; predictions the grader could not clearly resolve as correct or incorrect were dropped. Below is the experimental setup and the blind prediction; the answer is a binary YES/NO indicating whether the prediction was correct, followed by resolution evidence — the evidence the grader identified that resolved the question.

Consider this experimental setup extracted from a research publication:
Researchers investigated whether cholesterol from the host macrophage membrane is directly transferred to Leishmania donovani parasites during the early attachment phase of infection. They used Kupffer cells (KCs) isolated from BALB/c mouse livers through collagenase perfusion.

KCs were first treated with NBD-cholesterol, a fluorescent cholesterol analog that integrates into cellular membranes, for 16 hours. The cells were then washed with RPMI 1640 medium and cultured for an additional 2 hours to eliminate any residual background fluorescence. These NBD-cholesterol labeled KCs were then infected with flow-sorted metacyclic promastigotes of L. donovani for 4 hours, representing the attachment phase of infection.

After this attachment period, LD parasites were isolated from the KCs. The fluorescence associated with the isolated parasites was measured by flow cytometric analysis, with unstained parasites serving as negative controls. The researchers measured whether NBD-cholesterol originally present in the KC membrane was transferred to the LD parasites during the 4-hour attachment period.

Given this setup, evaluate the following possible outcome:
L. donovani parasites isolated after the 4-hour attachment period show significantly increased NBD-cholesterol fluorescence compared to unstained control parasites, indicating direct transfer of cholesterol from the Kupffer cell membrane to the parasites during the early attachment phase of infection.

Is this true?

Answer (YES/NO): YES